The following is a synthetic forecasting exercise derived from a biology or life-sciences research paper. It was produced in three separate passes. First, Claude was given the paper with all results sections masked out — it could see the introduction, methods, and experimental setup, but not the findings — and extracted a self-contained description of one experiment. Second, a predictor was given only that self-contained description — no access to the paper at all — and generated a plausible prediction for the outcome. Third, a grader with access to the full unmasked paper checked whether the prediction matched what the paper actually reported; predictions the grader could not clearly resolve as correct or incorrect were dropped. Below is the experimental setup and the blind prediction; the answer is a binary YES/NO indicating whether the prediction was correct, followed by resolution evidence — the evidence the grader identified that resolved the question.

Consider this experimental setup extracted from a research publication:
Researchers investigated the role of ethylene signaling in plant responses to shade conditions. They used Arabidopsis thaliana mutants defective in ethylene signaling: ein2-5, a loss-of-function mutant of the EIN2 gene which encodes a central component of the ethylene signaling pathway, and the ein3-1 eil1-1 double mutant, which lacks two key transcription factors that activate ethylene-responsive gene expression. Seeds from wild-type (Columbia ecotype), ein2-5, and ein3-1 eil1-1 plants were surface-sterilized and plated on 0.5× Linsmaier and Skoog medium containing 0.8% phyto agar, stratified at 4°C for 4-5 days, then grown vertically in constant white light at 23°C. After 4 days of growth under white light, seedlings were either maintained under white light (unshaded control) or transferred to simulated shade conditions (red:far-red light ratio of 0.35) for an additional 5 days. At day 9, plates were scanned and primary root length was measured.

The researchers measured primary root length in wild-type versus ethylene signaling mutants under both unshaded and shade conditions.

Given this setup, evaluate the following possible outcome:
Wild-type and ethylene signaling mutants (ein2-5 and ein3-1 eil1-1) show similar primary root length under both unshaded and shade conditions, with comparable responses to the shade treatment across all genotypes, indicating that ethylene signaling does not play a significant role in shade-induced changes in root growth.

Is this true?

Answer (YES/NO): NO